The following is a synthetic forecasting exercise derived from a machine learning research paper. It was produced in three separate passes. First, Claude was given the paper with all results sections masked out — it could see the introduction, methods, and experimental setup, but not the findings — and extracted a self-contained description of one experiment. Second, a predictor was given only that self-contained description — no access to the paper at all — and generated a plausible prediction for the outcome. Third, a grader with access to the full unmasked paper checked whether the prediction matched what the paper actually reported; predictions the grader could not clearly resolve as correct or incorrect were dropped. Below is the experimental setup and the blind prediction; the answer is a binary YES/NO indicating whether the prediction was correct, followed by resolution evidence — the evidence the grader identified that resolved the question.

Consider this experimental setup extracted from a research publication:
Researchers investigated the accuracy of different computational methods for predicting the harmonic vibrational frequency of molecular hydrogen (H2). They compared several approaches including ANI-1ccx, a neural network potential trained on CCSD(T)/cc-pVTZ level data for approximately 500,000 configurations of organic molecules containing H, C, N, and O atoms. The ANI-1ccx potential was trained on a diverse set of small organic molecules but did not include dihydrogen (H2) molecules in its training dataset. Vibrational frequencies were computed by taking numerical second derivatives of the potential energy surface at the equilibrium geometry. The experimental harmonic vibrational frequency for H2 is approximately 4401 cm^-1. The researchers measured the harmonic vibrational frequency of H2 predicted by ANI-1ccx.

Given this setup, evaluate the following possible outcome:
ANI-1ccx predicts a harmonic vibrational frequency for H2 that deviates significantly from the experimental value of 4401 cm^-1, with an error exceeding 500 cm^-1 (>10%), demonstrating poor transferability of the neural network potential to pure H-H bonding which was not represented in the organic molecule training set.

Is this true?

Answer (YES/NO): YES